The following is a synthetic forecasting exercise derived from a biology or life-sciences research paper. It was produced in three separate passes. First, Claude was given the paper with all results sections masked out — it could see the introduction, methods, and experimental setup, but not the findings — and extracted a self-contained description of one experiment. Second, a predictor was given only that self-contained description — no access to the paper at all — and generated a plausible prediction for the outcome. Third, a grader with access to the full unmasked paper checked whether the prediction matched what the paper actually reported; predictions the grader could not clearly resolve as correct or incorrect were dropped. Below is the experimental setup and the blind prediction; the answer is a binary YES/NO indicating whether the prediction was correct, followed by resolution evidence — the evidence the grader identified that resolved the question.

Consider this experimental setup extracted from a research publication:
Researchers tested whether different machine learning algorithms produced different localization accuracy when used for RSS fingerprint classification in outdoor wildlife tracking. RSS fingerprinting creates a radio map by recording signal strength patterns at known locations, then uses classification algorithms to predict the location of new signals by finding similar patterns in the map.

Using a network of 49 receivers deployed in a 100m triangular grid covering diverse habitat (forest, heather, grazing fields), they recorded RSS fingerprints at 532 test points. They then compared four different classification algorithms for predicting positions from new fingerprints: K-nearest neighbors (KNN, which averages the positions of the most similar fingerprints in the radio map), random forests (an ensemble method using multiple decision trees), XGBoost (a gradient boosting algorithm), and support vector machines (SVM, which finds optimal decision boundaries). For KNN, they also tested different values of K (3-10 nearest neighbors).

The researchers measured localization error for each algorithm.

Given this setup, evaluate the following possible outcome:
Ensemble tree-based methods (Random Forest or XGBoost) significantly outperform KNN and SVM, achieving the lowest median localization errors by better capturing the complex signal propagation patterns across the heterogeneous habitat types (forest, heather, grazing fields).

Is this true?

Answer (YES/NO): NO